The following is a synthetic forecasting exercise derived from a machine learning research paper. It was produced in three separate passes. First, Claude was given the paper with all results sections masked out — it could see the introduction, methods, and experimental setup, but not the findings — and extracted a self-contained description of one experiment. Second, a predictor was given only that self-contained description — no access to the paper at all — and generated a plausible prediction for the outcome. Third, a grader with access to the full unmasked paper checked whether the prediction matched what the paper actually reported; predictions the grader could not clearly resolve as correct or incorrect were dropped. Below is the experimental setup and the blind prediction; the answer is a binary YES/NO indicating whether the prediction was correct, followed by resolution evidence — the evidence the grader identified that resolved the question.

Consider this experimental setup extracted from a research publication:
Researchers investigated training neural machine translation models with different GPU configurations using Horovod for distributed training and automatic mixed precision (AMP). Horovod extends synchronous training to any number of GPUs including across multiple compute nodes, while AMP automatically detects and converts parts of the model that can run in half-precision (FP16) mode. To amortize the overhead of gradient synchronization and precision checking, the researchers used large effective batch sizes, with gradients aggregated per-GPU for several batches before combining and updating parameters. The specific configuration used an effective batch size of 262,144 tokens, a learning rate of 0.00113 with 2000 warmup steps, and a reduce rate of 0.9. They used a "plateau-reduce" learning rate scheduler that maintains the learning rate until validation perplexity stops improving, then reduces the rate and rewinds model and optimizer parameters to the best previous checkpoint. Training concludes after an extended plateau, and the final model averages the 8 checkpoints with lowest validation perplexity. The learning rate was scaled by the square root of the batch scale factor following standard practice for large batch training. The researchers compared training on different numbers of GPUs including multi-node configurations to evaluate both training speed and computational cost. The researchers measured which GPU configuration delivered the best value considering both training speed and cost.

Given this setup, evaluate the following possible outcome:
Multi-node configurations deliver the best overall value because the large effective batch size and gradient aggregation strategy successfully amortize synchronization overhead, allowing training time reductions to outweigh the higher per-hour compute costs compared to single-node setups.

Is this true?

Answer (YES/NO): NO